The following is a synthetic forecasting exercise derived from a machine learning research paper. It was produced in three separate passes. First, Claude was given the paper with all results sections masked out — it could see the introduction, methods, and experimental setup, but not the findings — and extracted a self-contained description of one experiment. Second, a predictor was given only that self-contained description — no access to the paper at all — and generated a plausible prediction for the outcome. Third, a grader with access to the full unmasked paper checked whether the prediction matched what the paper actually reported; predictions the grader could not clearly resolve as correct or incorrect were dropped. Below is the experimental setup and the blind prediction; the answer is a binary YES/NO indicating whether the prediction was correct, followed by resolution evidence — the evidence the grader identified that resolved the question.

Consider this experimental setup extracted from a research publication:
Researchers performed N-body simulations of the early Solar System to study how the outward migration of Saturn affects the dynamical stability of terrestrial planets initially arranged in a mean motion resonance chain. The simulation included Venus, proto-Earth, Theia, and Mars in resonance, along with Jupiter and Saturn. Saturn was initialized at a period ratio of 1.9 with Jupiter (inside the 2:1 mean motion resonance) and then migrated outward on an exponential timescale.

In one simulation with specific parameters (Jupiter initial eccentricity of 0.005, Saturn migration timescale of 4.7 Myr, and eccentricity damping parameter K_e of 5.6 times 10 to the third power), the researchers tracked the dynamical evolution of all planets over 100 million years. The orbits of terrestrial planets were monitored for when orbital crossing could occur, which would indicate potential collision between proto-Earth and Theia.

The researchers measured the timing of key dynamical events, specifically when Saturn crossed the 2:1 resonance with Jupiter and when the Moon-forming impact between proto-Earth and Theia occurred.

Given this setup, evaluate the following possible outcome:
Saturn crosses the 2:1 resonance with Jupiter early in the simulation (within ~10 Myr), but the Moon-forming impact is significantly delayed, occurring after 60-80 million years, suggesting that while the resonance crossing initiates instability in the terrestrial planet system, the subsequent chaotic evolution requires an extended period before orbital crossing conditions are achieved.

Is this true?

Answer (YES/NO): NO